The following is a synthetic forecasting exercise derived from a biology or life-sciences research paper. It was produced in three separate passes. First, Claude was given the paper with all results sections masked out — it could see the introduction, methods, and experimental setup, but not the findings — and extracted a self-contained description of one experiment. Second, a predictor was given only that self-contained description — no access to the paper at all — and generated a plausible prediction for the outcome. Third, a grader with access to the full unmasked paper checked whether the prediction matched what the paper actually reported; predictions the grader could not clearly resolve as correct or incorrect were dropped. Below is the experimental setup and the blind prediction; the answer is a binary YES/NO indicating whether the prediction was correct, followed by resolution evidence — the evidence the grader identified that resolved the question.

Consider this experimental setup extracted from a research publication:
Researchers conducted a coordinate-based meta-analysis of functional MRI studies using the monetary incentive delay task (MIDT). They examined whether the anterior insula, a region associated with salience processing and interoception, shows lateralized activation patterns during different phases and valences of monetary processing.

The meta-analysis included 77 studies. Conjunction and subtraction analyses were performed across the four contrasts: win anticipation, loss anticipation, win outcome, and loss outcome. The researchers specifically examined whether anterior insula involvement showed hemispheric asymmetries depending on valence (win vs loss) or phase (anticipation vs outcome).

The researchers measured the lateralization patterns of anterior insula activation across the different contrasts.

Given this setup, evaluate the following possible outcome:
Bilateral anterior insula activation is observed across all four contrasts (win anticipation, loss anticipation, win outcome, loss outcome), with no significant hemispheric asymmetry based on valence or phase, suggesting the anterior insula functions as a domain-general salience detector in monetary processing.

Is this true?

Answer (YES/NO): NO